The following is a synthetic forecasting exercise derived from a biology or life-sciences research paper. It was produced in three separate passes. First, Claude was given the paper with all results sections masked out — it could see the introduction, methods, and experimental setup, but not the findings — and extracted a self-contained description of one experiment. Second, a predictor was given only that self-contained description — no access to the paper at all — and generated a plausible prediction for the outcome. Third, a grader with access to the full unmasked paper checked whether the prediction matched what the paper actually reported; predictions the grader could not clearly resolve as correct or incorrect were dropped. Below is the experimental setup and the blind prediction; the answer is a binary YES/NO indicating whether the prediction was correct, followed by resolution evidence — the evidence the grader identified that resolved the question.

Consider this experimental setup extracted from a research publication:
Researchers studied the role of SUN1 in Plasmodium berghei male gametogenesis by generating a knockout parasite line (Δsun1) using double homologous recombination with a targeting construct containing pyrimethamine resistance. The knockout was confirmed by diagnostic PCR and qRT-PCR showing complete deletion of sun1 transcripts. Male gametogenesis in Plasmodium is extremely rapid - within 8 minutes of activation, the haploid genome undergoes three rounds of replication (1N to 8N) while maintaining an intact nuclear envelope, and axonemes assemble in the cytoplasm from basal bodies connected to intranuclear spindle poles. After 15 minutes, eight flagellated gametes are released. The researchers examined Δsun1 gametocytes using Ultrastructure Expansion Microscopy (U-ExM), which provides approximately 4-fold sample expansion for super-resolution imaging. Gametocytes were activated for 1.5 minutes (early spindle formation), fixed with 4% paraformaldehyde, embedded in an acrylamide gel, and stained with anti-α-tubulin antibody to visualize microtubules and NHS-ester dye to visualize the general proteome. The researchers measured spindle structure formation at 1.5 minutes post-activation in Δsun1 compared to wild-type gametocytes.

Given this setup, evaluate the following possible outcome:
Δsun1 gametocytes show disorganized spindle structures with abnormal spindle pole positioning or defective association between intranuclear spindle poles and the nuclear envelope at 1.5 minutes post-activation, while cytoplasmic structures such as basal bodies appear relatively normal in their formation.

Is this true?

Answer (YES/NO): NO